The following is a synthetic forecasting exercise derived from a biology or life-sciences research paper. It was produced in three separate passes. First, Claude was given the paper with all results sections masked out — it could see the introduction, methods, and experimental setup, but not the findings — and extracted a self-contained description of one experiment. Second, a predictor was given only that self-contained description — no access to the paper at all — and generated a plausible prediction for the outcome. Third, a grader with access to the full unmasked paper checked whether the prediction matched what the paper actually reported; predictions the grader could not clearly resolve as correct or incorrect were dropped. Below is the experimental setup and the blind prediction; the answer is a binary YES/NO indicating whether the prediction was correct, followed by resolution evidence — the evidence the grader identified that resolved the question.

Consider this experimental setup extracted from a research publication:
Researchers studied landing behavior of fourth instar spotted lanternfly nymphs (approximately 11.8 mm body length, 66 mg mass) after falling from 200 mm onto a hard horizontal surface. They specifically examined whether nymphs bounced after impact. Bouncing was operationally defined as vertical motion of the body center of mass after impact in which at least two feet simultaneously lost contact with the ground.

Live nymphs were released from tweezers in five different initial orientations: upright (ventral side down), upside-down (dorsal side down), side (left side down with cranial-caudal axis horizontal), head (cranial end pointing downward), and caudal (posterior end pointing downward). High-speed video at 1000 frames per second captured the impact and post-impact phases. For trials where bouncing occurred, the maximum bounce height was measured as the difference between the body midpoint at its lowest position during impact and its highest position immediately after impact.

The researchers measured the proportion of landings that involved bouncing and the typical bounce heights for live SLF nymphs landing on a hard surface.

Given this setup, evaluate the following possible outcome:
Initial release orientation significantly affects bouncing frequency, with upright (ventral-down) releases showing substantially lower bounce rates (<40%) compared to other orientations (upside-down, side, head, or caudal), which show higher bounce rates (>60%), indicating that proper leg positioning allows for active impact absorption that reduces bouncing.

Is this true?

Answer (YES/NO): NO